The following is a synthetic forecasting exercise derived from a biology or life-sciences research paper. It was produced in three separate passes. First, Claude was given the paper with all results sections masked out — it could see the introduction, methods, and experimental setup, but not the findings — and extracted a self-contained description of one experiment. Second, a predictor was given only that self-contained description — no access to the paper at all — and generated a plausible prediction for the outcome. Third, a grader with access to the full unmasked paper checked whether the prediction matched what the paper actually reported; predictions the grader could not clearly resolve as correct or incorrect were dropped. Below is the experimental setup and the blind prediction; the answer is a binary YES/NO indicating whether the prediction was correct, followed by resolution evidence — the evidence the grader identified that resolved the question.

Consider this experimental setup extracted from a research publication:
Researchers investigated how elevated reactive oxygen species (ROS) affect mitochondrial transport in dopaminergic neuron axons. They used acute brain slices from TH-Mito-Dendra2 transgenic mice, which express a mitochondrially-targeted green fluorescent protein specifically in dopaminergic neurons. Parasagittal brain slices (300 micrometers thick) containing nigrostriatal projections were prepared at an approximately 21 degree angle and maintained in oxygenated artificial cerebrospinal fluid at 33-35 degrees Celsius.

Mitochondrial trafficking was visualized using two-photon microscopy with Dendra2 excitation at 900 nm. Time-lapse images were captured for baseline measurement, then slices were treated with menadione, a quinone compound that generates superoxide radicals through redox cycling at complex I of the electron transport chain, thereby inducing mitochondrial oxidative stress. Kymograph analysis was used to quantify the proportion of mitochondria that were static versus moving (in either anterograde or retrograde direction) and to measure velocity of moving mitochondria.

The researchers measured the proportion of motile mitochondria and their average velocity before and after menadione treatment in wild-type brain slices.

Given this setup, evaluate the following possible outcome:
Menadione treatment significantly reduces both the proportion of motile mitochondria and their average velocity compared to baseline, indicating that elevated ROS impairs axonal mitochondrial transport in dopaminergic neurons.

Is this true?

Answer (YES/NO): NO